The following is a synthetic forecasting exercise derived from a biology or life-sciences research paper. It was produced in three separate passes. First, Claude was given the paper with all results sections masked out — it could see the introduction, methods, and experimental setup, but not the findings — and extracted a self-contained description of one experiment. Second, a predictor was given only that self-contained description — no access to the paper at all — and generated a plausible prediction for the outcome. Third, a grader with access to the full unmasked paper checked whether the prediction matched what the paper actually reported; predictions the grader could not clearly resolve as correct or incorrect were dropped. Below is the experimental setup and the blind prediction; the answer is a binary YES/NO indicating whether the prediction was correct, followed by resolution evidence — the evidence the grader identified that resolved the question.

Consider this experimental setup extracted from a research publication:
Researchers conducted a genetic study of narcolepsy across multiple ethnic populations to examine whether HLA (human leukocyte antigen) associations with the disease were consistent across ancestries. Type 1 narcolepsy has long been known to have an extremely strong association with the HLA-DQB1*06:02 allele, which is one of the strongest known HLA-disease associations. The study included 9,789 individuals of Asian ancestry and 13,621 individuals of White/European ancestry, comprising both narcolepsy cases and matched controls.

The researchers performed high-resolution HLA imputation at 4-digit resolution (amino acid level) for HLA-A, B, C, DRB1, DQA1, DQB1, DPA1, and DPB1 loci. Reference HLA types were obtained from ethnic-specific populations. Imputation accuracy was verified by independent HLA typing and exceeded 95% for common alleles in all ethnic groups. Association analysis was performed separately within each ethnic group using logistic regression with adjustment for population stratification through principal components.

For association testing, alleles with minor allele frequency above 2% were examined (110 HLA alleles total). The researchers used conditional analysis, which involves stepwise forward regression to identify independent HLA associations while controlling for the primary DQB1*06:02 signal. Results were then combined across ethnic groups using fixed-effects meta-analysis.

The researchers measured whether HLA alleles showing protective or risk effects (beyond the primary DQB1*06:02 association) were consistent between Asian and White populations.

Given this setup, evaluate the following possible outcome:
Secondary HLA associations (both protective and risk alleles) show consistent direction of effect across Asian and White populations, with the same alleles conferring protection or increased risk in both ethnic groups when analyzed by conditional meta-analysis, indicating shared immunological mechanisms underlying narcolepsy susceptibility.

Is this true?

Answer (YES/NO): YES